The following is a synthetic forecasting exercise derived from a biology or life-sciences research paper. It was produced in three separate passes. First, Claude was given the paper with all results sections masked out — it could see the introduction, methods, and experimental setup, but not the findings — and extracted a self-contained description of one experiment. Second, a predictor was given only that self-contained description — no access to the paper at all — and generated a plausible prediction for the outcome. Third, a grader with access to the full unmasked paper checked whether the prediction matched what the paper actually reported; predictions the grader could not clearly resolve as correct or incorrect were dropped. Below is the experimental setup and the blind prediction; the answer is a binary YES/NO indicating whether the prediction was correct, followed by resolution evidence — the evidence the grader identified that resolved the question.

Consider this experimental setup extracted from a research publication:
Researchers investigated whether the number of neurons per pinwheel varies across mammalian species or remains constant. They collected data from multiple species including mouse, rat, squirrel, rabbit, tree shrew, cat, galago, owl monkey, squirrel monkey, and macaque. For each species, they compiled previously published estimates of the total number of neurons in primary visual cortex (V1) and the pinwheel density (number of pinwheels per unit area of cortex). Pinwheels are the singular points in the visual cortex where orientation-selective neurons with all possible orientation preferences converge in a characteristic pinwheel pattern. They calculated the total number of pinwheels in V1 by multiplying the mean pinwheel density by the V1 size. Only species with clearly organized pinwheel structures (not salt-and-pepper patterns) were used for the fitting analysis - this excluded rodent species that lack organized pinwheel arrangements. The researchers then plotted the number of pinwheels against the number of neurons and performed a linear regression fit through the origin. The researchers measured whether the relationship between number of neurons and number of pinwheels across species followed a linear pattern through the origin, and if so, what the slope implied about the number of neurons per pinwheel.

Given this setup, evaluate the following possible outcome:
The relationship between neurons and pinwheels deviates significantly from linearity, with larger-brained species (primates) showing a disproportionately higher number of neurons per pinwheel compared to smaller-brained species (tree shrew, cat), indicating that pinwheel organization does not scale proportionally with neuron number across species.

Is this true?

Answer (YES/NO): NO